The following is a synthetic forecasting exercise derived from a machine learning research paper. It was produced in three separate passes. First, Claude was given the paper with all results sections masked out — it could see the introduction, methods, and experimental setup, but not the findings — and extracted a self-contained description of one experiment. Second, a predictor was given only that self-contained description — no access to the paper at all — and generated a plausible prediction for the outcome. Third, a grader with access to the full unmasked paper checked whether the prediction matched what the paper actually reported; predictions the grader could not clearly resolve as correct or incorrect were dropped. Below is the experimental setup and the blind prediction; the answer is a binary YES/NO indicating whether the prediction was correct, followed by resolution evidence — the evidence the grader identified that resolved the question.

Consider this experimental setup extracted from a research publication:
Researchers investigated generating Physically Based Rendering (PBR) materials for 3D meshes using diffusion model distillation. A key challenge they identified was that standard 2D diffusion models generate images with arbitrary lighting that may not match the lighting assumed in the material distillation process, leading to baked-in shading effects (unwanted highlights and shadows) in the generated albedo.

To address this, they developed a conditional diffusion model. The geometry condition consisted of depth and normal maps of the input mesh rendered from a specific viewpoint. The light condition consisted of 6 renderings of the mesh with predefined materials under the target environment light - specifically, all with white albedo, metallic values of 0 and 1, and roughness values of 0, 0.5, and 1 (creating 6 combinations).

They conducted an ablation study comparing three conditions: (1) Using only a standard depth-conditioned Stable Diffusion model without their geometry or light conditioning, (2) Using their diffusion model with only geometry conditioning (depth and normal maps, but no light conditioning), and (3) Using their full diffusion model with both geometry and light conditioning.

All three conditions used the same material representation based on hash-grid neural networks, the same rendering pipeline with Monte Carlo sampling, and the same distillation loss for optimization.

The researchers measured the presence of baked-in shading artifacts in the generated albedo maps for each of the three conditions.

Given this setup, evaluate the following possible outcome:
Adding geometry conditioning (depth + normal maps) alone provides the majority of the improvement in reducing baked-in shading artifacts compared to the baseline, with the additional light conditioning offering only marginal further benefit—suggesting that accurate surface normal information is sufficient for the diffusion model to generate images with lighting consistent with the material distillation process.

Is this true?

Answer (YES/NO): NO